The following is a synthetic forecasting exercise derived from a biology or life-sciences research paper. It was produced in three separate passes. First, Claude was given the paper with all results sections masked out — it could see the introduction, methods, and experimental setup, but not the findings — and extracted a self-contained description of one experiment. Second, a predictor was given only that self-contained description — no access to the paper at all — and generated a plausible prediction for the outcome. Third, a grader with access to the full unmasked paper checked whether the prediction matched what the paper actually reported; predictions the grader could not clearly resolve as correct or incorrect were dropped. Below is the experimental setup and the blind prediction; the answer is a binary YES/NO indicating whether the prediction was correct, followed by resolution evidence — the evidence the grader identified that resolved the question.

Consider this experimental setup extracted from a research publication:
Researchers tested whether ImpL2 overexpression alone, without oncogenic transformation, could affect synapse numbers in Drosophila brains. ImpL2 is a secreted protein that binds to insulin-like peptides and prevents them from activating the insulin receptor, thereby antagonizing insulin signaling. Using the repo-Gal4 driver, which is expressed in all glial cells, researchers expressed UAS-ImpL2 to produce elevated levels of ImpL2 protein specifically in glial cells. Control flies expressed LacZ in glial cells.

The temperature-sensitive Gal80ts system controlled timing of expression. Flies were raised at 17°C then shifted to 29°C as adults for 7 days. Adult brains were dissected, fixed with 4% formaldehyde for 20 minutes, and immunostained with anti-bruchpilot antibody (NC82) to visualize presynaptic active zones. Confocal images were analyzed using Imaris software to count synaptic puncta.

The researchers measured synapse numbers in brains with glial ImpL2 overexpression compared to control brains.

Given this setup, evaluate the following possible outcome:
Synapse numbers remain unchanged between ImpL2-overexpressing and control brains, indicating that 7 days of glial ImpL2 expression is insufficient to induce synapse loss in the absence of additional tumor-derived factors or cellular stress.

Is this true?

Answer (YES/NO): NO